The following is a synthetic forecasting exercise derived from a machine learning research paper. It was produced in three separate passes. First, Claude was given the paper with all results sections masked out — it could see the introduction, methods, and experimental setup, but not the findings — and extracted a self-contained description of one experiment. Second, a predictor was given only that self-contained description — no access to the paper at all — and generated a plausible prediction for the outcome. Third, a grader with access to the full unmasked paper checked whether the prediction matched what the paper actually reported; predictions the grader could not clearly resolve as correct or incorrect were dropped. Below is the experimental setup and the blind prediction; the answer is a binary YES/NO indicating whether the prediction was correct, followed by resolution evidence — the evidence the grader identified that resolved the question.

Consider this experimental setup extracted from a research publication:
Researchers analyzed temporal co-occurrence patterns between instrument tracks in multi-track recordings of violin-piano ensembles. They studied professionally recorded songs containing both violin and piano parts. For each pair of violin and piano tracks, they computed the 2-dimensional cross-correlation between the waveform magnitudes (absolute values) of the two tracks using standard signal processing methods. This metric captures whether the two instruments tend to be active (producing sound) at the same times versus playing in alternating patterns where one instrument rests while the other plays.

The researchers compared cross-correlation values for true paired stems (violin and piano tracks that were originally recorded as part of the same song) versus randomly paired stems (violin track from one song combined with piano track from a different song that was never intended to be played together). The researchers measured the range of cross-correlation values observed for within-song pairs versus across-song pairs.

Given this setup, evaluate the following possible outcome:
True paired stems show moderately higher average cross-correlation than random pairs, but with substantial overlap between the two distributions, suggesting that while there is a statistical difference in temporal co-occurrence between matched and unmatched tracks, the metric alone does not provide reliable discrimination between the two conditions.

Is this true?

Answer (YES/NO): YES